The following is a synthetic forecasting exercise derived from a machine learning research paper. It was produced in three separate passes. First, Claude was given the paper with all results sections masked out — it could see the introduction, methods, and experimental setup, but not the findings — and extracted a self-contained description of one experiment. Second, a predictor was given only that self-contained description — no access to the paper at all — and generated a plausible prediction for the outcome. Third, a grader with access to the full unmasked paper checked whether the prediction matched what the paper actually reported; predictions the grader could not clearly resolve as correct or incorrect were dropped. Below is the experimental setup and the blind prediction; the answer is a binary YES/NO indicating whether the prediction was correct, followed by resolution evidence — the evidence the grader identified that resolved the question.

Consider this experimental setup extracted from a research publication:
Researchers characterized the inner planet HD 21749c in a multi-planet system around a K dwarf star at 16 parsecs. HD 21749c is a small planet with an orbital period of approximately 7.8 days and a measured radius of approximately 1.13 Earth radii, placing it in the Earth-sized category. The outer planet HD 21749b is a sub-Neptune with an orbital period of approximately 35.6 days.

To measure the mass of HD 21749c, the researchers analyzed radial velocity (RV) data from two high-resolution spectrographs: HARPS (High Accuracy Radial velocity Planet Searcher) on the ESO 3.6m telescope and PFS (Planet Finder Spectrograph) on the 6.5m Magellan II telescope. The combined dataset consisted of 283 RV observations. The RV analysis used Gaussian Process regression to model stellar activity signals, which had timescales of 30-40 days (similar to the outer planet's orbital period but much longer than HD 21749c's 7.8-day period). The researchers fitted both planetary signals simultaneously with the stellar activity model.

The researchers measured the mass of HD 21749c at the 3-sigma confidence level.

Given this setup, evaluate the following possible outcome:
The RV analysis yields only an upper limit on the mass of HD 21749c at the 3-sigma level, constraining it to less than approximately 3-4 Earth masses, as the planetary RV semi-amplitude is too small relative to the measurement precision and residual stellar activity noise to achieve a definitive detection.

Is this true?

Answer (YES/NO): YES